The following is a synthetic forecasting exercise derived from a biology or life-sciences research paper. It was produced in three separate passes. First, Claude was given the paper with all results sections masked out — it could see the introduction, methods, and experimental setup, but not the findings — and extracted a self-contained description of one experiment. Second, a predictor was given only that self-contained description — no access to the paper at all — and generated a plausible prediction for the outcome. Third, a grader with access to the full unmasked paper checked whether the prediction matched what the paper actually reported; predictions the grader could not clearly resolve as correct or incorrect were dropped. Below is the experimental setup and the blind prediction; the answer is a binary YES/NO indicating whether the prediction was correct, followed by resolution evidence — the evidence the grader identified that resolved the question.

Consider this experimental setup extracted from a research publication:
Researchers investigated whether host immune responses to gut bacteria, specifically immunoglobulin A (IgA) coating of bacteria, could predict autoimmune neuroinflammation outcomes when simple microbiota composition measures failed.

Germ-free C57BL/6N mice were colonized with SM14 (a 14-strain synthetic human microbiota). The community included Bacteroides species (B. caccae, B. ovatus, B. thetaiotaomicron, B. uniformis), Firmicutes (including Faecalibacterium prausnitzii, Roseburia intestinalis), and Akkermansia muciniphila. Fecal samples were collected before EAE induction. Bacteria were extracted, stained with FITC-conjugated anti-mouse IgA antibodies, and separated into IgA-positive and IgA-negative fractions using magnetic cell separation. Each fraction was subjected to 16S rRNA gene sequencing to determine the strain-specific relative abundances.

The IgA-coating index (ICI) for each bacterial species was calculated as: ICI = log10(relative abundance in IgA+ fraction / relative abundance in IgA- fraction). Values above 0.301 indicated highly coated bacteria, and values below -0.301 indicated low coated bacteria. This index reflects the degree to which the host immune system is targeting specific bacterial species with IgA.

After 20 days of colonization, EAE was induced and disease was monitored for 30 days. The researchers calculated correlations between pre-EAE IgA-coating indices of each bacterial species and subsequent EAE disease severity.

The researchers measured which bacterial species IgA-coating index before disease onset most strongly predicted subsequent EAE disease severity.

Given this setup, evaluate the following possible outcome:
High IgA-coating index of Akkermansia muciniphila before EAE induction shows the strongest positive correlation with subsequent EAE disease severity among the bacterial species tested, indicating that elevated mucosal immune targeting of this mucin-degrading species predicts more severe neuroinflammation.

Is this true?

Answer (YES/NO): NO